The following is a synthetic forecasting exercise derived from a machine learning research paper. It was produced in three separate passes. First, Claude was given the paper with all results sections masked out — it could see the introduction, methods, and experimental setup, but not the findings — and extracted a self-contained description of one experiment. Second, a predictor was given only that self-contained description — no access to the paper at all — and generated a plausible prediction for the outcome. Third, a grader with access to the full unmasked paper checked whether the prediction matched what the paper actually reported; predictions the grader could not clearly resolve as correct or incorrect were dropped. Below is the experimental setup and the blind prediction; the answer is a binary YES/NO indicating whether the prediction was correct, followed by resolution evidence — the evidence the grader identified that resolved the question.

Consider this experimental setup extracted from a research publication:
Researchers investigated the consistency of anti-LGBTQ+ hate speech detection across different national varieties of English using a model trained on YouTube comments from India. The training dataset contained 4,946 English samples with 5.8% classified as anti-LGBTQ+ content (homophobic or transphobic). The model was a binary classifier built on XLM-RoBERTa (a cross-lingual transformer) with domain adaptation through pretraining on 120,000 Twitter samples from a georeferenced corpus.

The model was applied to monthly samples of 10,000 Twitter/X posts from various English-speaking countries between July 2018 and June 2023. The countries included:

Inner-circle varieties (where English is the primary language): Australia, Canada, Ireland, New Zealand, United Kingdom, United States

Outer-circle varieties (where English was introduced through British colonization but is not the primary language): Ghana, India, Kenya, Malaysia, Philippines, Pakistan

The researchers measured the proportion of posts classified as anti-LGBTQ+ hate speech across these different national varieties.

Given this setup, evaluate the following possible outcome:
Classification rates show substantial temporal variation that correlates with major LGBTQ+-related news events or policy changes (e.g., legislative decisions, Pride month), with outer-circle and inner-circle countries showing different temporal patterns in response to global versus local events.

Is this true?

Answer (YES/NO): NO